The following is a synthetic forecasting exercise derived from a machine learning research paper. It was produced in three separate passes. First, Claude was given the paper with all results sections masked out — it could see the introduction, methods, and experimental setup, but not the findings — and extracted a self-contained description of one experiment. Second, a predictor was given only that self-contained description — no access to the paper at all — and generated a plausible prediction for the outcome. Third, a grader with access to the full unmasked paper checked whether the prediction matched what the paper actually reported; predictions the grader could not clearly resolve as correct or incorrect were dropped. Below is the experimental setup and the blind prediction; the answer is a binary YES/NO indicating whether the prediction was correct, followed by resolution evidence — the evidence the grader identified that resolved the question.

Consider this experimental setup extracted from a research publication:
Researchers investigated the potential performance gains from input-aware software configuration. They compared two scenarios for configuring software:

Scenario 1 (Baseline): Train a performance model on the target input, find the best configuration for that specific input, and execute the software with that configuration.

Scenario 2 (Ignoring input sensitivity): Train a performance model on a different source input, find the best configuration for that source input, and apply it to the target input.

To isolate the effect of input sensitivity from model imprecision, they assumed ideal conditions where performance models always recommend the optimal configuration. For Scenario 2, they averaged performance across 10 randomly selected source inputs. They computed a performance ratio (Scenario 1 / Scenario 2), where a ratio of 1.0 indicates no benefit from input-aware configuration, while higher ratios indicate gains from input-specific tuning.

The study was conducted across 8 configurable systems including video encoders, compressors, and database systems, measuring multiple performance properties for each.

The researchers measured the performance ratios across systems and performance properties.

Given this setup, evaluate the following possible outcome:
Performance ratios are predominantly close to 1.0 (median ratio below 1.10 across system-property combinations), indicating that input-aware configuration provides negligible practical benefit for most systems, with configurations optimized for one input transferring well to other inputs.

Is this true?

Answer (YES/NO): NO